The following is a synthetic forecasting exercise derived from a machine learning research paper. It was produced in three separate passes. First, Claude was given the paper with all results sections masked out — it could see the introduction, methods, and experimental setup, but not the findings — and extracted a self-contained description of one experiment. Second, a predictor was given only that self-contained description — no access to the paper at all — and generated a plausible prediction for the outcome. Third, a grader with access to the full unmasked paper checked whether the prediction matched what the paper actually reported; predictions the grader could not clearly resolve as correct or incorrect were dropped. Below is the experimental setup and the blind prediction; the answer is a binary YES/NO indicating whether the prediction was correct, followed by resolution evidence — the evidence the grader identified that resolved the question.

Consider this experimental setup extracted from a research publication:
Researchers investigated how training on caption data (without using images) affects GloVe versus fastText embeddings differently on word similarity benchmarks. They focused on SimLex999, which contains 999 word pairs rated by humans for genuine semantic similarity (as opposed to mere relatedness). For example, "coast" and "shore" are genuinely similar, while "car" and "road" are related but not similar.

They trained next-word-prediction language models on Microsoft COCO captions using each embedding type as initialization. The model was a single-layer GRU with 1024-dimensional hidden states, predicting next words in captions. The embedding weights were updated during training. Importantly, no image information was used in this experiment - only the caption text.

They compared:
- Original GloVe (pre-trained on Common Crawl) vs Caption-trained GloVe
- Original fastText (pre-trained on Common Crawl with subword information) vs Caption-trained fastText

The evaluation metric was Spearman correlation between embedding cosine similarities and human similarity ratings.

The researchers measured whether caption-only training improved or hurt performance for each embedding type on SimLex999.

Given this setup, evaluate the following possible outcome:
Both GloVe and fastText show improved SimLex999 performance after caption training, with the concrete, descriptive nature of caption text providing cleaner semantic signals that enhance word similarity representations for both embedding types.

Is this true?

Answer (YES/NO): NO